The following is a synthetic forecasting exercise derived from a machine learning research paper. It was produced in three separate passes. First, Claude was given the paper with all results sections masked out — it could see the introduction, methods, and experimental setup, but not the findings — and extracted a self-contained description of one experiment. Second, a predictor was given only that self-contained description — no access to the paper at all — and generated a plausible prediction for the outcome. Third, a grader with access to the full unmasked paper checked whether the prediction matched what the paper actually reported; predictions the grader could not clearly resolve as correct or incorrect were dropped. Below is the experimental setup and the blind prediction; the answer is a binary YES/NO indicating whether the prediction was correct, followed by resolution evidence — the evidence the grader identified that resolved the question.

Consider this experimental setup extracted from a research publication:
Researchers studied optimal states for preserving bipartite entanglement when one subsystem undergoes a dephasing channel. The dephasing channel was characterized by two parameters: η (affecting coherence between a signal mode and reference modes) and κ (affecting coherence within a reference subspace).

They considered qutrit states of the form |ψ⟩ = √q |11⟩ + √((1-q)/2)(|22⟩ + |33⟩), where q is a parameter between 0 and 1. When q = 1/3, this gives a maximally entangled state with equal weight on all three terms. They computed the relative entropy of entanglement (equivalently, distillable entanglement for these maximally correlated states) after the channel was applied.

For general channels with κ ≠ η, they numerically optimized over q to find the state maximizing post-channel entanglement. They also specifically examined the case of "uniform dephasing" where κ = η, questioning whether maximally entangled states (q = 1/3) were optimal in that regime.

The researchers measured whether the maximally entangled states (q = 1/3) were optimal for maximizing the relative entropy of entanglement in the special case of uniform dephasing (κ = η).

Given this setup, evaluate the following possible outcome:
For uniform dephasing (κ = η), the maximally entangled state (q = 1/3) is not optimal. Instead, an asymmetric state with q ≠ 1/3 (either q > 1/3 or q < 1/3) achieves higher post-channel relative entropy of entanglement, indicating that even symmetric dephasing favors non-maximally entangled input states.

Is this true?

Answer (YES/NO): NO